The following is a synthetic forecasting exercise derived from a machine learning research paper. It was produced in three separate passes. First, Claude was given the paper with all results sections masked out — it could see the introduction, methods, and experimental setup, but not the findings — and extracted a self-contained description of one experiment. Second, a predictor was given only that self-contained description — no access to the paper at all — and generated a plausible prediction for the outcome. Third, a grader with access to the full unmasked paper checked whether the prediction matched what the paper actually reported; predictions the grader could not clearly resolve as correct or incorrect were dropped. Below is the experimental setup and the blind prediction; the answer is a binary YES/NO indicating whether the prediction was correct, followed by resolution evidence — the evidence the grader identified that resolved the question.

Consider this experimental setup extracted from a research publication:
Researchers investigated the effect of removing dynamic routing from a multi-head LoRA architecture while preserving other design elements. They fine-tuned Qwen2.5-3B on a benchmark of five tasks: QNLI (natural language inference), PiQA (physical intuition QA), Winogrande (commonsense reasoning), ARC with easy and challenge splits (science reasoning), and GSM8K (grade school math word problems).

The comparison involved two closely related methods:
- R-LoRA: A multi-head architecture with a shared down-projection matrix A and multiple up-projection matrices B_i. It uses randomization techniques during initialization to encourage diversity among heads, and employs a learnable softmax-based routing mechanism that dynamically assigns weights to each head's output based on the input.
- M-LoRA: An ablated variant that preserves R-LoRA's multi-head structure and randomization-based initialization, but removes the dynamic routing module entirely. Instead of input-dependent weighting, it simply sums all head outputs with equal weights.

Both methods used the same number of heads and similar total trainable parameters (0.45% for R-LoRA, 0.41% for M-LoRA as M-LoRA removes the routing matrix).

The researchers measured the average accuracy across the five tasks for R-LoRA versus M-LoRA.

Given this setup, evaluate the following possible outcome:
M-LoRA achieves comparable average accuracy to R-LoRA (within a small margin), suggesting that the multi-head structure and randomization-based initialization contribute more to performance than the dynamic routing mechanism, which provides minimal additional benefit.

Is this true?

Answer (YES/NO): NO